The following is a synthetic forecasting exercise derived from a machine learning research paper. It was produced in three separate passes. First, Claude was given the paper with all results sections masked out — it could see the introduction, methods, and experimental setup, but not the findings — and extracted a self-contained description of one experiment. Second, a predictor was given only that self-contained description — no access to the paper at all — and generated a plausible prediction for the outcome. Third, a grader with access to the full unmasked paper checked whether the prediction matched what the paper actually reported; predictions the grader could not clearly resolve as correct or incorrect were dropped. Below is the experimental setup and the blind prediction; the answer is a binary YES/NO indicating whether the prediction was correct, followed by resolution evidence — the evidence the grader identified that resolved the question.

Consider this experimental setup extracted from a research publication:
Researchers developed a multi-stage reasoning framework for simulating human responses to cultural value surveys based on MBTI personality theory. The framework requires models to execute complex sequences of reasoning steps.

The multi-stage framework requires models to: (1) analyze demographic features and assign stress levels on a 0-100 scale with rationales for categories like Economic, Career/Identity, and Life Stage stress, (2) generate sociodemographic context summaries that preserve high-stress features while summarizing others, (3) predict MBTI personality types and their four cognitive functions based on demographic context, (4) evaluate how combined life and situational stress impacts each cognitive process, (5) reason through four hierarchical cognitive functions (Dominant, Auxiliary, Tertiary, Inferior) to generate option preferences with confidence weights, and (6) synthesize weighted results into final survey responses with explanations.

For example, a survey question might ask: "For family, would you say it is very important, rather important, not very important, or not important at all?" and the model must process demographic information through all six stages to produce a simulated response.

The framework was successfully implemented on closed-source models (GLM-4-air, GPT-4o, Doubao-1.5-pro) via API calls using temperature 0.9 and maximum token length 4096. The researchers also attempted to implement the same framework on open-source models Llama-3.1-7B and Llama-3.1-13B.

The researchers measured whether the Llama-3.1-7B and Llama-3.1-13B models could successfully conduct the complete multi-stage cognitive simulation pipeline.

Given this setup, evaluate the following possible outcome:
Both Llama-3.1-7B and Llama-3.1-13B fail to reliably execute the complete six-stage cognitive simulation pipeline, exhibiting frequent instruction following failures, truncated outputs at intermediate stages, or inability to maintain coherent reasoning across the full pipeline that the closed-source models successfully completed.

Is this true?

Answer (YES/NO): YES